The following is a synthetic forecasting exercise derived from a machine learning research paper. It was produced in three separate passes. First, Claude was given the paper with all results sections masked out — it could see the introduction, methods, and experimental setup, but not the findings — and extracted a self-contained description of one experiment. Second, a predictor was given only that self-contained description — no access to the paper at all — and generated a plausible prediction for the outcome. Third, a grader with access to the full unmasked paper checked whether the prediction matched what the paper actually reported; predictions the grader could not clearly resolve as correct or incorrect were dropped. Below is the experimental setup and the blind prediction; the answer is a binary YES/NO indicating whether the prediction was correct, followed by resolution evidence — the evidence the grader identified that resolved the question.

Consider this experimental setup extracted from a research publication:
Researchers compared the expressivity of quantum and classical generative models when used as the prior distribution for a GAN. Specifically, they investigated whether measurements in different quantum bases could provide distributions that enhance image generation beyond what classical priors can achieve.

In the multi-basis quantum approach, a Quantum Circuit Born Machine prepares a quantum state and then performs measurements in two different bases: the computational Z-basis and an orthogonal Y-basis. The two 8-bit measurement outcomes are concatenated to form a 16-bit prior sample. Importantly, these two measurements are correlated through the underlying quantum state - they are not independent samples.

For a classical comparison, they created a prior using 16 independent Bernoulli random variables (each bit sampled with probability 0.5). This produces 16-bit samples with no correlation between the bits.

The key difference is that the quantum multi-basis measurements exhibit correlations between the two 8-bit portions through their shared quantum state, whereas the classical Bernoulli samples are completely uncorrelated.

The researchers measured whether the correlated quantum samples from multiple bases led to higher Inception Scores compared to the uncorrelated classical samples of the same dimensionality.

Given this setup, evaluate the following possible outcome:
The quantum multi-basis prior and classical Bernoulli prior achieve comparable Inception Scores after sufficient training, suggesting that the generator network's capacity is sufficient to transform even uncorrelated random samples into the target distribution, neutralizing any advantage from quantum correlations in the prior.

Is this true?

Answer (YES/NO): NO